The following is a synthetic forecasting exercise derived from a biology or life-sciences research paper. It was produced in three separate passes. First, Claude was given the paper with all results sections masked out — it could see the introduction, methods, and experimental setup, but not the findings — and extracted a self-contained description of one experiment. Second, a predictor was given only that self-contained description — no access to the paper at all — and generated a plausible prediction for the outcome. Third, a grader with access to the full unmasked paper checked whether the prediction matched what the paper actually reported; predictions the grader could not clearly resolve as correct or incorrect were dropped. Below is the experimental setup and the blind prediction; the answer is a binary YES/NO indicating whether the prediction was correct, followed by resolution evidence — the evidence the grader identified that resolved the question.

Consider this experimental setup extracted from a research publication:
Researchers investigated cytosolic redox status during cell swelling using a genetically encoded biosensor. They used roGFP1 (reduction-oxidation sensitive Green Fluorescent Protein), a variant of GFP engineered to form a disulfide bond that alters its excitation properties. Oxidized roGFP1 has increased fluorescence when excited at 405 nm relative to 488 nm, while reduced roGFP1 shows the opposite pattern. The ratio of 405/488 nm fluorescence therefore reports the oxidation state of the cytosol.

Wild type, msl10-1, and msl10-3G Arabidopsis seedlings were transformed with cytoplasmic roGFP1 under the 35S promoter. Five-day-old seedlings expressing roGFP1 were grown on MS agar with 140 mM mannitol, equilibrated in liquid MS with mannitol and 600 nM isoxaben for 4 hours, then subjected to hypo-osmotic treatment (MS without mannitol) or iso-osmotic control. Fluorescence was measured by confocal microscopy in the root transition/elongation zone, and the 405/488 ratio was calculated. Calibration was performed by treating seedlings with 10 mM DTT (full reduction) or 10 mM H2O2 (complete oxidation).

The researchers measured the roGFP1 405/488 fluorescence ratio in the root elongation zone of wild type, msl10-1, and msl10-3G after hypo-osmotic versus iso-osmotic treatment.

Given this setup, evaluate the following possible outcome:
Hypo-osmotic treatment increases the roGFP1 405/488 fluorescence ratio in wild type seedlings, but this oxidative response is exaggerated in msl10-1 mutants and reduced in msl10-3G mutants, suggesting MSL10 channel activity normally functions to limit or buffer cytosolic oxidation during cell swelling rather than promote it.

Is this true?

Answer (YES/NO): NO